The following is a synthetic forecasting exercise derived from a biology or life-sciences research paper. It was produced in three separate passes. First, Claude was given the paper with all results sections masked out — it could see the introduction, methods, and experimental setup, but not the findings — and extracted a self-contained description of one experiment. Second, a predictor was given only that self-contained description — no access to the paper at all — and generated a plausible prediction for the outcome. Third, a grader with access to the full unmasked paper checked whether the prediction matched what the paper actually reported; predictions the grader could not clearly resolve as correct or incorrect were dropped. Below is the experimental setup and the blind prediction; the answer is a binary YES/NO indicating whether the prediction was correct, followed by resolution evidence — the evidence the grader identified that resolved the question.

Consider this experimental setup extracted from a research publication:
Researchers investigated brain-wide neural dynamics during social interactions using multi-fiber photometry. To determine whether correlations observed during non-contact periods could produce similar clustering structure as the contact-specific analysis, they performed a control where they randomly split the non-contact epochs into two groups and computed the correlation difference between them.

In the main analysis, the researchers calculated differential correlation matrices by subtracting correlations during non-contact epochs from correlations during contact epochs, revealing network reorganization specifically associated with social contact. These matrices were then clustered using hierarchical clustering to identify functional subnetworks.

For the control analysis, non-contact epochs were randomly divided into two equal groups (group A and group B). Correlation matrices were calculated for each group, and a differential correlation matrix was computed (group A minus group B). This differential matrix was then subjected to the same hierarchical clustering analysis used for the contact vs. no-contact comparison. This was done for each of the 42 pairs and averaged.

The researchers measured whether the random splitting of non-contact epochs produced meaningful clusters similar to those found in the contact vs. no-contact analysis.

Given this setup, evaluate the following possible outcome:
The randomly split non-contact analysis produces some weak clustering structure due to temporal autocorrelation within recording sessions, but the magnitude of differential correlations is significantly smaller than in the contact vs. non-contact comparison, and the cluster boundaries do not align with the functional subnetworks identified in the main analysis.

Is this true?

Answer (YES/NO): NO